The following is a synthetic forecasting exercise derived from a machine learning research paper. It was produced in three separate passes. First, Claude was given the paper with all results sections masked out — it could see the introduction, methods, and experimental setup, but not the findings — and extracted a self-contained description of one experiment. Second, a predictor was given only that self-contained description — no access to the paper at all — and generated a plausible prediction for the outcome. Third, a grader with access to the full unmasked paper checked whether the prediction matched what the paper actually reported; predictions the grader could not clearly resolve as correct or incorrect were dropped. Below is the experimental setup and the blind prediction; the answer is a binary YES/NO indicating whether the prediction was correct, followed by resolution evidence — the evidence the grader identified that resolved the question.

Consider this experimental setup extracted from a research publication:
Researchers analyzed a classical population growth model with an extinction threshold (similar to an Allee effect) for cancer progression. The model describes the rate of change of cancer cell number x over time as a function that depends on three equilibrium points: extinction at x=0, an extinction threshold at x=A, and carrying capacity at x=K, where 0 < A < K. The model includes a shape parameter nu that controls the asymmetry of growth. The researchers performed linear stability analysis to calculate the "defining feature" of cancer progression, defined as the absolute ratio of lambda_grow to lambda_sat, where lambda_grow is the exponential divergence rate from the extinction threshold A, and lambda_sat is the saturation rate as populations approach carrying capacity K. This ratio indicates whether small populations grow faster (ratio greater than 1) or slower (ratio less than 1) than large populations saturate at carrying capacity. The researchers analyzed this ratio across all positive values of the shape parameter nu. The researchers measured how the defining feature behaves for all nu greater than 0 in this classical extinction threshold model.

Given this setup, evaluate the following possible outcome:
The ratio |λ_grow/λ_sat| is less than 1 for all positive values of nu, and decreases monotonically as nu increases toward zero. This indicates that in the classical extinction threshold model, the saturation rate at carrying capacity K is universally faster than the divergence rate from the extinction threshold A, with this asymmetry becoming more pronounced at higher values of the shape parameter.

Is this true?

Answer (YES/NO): NO